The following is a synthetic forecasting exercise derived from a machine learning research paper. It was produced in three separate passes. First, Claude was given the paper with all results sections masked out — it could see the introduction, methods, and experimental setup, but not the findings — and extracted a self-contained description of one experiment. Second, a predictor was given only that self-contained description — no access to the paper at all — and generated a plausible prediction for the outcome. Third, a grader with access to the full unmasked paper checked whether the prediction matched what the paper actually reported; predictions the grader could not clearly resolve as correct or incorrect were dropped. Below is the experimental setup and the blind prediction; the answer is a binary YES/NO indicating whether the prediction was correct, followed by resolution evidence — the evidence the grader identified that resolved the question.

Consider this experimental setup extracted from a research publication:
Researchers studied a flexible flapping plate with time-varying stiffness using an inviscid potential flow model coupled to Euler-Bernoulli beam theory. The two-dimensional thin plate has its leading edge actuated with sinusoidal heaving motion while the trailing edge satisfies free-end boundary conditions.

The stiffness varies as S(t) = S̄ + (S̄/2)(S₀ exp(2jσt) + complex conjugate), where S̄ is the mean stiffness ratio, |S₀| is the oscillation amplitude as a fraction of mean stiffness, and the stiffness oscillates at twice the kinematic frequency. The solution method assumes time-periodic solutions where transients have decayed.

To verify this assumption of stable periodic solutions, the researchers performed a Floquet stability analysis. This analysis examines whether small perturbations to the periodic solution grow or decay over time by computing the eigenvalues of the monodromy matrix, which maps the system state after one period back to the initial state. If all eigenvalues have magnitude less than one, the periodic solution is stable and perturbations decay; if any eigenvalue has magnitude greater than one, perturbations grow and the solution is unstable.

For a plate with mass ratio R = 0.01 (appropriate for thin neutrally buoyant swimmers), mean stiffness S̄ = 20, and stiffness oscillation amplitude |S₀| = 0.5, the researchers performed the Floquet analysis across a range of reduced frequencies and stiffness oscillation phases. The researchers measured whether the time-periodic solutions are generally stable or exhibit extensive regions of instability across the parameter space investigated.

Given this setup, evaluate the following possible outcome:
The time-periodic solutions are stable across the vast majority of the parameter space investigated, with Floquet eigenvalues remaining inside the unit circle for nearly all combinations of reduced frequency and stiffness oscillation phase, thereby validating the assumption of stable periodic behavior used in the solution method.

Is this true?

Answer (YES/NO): NO